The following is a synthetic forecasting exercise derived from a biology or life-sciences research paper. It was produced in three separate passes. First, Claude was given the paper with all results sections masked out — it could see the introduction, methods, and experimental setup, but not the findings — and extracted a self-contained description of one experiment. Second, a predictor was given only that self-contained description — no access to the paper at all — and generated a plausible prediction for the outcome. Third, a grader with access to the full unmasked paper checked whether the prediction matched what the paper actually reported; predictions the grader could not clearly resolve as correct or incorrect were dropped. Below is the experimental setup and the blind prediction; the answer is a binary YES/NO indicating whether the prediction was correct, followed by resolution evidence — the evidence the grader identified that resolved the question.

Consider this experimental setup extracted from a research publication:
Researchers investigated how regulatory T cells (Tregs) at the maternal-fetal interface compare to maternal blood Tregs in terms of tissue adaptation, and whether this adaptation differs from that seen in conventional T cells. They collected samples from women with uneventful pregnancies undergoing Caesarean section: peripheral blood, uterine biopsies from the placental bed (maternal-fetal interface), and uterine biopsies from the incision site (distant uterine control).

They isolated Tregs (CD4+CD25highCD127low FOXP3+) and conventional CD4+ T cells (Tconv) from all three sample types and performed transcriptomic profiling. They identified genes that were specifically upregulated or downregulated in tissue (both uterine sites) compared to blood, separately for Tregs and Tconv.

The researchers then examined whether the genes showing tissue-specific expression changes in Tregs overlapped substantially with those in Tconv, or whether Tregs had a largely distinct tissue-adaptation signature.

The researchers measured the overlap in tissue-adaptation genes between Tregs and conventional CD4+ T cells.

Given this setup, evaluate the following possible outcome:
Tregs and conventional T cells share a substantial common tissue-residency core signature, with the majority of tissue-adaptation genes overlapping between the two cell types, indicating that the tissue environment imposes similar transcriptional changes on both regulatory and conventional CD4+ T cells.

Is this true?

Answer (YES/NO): YES